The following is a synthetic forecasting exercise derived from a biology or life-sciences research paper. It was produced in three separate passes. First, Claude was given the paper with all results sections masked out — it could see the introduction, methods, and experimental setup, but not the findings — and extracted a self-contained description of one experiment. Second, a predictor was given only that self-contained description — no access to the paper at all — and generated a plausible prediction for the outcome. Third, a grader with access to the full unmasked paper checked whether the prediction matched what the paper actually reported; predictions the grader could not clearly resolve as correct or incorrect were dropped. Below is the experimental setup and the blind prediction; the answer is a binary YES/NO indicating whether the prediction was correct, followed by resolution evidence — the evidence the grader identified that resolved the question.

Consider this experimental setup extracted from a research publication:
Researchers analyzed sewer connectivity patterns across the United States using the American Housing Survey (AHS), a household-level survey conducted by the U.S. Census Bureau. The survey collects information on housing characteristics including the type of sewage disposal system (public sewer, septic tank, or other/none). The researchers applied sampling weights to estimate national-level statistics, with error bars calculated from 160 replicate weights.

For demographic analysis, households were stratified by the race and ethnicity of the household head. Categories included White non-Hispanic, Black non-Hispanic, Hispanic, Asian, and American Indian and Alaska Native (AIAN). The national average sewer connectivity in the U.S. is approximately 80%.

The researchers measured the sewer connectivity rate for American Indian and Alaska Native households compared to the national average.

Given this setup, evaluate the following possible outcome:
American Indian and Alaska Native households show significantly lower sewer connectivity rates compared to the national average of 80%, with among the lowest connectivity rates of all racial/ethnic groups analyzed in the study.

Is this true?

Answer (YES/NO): NO